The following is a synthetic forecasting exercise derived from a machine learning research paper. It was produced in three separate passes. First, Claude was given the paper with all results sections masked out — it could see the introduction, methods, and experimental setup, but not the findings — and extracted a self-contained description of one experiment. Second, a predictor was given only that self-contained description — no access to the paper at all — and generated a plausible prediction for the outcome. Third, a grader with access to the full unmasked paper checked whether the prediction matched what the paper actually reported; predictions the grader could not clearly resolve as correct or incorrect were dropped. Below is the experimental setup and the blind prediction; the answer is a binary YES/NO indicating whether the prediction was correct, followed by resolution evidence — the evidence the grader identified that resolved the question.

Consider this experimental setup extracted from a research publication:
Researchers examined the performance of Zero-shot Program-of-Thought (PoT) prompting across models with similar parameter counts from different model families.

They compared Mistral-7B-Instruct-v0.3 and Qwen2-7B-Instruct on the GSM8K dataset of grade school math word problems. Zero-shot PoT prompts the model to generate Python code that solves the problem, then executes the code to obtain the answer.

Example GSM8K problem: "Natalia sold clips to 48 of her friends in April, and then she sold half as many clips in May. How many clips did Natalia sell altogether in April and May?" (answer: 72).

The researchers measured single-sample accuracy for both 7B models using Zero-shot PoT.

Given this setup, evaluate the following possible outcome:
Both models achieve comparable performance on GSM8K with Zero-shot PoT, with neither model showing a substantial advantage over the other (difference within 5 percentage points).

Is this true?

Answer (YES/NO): NO